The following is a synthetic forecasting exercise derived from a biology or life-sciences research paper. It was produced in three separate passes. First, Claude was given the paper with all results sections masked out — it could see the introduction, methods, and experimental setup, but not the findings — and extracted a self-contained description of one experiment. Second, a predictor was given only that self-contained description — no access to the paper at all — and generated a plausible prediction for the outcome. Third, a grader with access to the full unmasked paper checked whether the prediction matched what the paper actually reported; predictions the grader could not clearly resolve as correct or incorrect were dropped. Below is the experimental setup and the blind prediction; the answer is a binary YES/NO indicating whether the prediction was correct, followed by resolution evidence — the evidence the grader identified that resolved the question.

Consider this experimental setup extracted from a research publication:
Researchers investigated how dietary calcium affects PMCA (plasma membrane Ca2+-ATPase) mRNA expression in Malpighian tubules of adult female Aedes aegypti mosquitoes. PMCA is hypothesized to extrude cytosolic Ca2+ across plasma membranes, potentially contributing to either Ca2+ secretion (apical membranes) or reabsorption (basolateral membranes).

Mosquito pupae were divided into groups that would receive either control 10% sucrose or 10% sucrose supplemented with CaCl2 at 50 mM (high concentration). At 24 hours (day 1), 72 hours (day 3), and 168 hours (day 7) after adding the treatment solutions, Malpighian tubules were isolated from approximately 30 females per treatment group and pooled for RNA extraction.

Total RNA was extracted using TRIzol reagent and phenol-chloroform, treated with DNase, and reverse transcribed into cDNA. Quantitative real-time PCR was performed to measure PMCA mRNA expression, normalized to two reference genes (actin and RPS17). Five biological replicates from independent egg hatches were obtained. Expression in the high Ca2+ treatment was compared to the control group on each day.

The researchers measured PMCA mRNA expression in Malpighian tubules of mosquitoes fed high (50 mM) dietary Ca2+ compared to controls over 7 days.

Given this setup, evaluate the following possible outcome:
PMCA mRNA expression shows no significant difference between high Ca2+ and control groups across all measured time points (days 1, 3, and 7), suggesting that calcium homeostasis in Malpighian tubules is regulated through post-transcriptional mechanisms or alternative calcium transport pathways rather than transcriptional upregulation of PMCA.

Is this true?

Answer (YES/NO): NO